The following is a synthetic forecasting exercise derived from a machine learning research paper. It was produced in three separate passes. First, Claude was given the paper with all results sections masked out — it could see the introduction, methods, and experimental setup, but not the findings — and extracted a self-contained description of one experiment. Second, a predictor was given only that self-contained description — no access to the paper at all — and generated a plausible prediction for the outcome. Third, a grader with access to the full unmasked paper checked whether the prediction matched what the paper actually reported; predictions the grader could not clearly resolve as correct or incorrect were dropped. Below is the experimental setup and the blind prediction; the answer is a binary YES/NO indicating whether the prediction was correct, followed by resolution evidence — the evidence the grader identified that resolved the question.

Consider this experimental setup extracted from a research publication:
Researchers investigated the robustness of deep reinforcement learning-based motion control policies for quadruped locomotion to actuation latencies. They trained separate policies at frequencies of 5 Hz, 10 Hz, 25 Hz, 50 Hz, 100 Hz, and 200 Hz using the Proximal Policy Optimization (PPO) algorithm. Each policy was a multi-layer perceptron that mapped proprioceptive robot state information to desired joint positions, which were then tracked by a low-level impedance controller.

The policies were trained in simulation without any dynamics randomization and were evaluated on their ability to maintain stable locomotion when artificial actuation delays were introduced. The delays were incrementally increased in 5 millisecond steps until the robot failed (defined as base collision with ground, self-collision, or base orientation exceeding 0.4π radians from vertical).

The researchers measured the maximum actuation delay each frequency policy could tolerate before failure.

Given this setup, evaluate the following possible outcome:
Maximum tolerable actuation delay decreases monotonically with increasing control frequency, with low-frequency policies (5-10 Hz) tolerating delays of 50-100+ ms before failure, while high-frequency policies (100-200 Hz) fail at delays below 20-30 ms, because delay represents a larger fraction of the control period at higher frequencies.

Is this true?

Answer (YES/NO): NO